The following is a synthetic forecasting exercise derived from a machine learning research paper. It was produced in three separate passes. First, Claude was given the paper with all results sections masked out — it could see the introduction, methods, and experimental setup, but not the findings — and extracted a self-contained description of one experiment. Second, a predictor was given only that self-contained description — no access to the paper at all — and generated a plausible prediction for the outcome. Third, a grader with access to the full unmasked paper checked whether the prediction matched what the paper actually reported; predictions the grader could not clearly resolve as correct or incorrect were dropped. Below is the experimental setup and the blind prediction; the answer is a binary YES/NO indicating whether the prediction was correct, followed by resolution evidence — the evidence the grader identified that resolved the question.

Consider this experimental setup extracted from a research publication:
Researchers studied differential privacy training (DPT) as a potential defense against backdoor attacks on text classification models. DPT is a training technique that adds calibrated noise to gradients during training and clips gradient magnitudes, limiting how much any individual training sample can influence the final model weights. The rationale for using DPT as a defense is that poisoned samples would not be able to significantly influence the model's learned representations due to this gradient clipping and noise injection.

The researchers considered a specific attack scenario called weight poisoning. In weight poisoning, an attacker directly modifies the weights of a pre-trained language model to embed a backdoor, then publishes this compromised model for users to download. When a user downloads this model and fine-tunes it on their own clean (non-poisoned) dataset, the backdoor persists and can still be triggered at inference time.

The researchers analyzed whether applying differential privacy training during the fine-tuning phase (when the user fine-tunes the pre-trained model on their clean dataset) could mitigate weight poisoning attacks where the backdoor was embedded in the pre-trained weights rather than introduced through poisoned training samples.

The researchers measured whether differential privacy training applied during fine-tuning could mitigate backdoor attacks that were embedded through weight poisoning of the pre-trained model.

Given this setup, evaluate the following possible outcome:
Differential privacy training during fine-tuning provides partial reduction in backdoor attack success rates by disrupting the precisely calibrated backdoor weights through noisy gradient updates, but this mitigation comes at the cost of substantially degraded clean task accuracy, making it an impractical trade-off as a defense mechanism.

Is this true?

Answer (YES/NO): NO